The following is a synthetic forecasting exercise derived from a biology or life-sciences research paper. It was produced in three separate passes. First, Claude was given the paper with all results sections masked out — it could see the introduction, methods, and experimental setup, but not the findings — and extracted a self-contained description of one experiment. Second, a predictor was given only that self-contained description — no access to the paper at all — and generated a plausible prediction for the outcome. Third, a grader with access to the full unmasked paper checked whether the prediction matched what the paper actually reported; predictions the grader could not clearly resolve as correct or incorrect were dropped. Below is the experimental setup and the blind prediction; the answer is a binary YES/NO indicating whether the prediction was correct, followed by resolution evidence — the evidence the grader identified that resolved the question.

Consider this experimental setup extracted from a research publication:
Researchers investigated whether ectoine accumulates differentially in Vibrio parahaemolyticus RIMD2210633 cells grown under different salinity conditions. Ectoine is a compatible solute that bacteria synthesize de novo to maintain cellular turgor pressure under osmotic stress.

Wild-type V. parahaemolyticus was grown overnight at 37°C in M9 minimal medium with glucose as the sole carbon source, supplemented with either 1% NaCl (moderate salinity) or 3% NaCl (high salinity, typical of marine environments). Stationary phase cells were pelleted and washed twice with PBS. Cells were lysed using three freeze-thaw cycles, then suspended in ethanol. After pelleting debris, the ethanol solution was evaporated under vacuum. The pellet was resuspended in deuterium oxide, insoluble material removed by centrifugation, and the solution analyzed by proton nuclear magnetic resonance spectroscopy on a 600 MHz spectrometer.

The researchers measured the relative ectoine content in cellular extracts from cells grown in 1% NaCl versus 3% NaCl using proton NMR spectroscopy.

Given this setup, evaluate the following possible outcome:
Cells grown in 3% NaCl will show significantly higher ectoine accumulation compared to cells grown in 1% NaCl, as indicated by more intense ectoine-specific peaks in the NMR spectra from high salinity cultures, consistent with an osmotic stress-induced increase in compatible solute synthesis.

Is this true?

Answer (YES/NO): YES